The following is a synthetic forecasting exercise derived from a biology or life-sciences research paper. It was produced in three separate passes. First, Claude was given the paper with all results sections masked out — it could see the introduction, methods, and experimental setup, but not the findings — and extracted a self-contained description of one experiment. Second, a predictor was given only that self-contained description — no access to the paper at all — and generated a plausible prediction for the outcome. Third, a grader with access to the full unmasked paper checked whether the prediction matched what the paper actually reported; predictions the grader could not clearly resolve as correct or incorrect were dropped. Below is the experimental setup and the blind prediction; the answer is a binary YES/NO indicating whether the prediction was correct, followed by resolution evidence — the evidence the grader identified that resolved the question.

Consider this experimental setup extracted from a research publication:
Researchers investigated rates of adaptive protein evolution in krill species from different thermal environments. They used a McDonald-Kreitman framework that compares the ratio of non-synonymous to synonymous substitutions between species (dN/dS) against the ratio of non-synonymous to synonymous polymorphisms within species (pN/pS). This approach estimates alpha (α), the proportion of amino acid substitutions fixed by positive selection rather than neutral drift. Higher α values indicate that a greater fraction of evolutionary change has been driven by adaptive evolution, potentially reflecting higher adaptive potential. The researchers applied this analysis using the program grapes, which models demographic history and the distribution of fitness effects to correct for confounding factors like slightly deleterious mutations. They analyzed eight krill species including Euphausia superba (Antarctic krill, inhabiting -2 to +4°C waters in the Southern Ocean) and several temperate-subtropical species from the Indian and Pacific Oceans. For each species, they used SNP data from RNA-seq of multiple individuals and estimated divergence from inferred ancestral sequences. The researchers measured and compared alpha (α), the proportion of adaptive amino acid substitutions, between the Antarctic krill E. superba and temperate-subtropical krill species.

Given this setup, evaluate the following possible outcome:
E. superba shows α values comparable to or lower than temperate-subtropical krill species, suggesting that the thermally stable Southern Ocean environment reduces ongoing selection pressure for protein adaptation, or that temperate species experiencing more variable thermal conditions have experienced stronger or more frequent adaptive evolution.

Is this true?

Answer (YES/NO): YES